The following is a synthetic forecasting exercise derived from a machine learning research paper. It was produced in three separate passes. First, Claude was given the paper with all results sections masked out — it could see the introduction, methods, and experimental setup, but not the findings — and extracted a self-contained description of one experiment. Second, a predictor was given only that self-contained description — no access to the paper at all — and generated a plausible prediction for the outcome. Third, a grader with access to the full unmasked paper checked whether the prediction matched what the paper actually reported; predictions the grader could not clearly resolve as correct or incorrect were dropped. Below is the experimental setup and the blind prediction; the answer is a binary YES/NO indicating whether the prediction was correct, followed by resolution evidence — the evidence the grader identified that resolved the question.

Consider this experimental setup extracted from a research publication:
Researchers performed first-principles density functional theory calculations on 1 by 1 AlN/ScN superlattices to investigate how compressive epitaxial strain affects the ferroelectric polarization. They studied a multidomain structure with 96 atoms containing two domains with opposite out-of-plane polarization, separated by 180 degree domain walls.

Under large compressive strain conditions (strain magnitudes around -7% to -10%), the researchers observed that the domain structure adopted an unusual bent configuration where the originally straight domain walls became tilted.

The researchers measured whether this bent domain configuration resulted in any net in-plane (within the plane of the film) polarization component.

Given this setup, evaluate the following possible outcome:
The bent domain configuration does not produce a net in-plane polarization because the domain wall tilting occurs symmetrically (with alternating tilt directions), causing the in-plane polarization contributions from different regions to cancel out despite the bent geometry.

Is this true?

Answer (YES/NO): NO